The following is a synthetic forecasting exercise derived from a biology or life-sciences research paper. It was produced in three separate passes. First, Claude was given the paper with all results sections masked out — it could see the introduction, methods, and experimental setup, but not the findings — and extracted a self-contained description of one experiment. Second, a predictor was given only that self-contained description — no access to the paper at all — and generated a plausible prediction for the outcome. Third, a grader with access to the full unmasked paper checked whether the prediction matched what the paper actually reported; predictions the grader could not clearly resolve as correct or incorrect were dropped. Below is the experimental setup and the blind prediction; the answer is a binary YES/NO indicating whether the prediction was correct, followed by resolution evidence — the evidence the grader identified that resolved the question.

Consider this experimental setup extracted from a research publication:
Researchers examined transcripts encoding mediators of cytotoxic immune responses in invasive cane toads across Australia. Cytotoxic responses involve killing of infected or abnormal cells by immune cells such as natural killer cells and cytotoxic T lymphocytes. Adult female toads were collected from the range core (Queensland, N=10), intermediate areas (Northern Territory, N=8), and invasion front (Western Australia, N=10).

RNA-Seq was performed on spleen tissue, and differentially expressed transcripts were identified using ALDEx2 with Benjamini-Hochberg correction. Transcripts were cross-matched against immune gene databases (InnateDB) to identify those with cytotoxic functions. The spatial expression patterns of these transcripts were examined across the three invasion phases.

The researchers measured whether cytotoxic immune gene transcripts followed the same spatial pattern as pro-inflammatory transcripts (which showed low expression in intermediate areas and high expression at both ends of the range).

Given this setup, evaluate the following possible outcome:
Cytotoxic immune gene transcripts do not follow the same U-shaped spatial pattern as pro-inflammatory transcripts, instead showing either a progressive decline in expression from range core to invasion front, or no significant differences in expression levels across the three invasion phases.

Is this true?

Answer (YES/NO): NO